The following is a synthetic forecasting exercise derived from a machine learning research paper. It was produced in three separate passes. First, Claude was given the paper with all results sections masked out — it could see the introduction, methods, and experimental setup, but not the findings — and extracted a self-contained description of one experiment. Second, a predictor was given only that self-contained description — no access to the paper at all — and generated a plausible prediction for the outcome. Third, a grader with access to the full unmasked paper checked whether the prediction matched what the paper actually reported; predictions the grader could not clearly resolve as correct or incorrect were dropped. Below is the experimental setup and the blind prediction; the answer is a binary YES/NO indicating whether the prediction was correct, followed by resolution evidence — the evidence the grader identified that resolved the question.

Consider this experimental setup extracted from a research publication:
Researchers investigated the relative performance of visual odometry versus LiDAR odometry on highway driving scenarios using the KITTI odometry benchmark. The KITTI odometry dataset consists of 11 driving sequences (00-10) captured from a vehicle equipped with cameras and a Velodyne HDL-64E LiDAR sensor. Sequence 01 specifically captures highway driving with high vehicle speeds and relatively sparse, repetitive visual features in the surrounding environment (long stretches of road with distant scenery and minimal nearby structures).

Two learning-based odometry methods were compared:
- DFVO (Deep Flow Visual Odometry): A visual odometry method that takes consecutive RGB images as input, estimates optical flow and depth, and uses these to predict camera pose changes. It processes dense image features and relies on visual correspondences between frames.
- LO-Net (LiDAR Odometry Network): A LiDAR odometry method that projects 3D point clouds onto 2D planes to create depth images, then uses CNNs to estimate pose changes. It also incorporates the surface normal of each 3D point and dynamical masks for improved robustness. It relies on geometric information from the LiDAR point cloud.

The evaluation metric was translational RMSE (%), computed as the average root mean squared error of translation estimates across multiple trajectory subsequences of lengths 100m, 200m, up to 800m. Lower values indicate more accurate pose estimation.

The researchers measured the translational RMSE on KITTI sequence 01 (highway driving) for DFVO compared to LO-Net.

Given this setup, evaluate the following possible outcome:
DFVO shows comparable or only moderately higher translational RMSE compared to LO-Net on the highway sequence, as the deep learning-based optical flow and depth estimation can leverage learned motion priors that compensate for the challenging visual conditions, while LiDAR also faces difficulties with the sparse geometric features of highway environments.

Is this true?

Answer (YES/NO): NO